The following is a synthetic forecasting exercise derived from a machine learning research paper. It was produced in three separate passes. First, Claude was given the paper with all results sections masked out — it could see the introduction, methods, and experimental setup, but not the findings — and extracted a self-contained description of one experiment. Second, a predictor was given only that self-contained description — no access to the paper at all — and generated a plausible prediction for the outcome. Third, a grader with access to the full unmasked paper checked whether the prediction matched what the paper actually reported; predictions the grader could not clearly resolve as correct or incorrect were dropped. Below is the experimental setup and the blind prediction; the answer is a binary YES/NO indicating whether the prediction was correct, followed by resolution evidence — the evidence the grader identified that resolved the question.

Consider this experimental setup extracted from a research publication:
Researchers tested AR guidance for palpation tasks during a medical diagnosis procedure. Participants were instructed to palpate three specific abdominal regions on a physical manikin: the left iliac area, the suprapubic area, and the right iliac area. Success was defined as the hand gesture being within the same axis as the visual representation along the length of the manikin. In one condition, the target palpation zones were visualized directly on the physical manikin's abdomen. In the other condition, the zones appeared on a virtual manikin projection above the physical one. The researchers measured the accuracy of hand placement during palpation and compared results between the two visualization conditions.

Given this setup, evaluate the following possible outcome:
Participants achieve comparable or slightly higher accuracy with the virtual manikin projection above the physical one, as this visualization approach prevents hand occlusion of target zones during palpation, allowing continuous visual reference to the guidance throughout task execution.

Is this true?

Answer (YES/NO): NO